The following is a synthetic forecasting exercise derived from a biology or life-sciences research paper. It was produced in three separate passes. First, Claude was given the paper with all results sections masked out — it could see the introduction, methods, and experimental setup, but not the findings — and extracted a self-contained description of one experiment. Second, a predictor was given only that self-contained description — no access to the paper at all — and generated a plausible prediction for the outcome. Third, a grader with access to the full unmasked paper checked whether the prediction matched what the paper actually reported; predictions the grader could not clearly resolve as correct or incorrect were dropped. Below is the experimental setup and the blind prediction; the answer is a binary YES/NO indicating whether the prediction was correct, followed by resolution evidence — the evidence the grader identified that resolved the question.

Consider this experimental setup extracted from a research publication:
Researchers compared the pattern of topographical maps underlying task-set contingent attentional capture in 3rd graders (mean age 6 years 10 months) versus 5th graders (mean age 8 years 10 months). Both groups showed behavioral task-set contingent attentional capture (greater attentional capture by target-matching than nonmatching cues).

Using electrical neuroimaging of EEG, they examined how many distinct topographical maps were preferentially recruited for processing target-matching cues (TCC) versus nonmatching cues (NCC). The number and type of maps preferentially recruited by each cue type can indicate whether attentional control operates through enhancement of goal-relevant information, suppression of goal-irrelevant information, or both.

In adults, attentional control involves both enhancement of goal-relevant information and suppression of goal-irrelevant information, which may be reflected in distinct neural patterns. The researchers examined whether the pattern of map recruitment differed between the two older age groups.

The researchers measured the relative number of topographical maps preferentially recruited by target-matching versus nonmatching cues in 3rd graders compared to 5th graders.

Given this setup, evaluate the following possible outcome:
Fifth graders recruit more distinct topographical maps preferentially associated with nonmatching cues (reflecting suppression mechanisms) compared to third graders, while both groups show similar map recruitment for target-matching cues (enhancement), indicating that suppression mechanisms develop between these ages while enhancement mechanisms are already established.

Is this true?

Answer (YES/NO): YES